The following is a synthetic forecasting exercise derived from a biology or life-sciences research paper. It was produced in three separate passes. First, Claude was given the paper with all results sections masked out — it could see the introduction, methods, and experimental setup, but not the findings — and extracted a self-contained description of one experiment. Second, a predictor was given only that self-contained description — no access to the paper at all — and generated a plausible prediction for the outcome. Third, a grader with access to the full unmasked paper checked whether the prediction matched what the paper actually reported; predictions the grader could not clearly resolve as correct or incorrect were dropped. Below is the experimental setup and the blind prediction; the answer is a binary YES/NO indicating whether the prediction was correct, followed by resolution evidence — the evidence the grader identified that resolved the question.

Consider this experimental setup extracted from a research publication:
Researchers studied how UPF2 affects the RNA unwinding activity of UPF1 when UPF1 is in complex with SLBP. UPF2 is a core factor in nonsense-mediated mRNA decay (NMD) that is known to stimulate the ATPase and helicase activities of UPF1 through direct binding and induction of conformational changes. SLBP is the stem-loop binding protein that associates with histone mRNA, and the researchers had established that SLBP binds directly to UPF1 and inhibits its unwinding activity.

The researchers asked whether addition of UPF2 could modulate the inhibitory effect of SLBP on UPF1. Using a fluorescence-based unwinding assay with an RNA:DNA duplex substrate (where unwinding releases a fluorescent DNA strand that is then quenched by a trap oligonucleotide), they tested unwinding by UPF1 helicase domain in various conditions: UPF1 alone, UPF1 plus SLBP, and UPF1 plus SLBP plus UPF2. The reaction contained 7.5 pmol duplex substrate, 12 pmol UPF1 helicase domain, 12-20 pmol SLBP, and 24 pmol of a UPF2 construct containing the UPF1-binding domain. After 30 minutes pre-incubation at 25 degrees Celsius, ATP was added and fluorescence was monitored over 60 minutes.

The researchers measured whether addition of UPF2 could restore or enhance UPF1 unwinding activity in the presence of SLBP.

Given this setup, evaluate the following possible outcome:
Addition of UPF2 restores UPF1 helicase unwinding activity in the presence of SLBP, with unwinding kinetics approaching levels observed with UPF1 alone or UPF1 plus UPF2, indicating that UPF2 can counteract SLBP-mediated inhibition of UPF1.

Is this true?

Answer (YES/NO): YES